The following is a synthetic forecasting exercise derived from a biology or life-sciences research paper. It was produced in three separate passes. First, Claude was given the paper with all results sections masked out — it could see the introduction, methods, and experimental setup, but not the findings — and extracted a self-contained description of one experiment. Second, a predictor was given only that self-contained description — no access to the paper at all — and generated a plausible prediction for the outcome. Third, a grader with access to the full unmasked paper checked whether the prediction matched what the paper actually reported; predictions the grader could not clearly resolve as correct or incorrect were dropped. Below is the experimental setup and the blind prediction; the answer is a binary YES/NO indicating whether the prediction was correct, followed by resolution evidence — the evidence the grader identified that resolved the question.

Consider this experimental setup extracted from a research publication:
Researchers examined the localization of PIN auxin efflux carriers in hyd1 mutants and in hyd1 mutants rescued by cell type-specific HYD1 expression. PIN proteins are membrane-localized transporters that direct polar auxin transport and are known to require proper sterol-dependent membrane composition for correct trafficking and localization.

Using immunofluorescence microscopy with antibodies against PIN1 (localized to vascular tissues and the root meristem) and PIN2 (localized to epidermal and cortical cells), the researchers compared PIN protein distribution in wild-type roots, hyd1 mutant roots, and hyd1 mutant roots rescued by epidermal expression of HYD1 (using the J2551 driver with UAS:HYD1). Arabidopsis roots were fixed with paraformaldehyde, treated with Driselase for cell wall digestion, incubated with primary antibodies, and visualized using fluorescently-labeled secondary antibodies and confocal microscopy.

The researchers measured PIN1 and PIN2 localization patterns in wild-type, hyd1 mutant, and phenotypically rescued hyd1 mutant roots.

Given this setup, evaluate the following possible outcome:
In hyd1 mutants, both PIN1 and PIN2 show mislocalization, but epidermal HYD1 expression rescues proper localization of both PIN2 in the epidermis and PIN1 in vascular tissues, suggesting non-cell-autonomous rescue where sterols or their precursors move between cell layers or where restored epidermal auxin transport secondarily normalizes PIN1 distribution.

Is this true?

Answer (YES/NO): YES